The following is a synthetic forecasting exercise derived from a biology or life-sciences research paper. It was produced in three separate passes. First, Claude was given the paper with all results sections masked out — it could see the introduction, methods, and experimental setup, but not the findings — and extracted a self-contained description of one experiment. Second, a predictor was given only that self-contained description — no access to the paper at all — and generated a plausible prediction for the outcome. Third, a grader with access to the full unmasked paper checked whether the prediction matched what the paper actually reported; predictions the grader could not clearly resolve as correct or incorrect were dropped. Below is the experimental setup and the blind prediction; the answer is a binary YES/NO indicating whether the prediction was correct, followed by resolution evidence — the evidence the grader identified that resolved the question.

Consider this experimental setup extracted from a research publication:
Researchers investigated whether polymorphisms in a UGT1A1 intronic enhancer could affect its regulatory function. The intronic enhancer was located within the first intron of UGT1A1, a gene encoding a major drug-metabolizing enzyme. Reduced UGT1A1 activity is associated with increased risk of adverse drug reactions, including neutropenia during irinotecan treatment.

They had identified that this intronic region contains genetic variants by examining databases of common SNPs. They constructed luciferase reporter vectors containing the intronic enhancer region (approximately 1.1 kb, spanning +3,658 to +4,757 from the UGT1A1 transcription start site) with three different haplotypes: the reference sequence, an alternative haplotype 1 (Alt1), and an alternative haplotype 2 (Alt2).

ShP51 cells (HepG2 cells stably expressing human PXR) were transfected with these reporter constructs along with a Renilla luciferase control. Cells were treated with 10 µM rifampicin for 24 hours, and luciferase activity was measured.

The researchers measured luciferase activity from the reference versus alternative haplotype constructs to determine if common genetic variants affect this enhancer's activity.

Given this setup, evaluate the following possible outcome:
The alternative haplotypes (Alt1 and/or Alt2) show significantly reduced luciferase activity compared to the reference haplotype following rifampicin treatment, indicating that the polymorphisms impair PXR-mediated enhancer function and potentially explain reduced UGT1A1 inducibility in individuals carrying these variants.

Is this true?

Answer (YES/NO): YES